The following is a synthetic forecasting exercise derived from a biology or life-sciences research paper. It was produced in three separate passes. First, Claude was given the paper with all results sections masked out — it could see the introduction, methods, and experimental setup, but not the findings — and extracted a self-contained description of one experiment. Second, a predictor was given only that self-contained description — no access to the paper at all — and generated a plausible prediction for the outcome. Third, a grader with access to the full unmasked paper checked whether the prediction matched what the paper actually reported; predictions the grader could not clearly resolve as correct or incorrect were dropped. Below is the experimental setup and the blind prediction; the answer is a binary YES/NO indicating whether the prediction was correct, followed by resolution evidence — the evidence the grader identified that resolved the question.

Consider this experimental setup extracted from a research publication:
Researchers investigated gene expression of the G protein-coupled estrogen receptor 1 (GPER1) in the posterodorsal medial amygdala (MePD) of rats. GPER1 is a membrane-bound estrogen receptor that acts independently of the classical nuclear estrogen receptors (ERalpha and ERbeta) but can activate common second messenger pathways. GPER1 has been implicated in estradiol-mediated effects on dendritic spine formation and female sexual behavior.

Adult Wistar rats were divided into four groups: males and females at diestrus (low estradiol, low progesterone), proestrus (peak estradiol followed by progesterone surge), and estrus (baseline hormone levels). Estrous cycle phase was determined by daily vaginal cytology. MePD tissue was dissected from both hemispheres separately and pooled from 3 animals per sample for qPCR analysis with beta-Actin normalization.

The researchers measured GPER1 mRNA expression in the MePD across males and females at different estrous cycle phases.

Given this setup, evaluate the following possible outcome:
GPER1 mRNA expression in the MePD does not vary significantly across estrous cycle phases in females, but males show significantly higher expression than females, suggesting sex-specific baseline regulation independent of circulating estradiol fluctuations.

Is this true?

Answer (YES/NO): NO